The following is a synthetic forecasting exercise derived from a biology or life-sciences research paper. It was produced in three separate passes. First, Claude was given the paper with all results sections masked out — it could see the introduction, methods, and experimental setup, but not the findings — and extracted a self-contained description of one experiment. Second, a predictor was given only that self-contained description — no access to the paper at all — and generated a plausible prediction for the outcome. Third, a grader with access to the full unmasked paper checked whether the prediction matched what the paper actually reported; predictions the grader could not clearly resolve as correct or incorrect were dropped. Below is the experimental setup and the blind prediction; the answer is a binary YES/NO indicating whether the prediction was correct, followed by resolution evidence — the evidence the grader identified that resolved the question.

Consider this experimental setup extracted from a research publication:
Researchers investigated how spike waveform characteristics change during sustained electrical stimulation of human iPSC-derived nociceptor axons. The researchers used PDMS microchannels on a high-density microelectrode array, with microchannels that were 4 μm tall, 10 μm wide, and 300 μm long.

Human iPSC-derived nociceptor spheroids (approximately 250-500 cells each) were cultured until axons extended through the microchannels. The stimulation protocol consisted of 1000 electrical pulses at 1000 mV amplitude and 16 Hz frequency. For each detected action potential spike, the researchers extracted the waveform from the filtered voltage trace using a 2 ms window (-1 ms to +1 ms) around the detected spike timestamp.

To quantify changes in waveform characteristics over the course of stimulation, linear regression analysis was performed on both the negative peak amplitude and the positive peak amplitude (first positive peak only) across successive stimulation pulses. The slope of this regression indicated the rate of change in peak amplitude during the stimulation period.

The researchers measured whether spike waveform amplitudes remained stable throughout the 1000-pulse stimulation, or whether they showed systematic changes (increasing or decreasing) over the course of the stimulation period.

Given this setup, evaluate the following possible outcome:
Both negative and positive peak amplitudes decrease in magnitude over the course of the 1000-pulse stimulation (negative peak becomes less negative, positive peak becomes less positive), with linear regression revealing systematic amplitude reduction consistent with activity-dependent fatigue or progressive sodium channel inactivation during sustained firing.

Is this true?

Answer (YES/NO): YES